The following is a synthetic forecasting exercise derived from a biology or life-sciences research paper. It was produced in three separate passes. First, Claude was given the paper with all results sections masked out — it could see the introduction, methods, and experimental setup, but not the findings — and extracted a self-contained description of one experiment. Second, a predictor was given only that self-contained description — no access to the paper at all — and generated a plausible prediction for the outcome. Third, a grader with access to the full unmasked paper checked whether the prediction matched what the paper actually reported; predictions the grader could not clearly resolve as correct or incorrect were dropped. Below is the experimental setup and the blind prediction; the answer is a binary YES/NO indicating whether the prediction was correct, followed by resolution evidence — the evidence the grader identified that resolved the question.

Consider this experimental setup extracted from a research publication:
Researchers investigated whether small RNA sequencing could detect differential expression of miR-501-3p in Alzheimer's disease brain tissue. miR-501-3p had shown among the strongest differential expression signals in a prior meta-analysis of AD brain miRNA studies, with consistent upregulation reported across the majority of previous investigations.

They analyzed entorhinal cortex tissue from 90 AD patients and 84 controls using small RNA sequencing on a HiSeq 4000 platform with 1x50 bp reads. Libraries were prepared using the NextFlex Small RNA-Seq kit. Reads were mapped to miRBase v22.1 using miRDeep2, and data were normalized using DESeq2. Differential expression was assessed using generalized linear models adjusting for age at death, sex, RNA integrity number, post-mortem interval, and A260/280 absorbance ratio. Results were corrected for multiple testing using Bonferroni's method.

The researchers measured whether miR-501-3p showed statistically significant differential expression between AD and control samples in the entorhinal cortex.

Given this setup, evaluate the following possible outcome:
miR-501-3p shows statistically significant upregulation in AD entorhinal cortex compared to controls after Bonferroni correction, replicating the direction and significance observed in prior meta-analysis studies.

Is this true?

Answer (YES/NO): NO